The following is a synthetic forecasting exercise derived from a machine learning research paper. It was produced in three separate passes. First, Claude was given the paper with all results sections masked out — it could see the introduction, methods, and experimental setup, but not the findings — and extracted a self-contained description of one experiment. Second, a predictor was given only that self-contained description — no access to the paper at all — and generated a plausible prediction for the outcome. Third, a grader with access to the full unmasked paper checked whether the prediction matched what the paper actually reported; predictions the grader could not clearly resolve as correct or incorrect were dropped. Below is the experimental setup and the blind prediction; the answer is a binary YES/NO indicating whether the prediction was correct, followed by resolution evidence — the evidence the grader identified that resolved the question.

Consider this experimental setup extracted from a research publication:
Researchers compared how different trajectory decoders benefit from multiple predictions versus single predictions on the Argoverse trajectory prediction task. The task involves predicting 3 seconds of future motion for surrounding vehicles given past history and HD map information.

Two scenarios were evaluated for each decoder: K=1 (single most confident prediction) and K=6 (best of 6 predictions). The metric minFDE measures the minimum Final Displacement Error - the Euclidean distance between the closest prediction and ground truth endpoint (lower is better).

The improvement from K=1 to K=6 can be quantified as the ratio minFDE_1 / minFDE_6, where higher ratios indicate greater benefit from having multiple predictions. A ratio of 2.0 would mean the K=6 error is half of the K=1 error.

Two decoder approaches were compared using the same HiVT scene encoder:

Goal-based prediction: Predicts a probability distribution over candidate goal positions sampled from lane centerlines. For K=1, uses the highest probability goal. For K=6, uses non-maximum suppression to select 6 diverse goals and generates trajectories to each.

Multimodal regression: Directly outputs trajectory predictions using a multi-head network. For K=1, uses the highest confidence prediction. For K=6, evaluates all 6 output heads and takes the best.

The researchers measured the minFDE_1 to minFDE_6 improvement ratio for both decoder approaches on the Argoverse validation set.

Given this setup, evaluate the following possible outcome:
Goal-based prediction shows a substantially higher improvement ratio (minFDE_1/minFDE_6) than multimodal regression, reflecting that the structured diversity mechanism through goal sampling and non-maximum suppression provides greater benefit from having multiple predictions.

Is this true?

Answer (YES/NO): NO